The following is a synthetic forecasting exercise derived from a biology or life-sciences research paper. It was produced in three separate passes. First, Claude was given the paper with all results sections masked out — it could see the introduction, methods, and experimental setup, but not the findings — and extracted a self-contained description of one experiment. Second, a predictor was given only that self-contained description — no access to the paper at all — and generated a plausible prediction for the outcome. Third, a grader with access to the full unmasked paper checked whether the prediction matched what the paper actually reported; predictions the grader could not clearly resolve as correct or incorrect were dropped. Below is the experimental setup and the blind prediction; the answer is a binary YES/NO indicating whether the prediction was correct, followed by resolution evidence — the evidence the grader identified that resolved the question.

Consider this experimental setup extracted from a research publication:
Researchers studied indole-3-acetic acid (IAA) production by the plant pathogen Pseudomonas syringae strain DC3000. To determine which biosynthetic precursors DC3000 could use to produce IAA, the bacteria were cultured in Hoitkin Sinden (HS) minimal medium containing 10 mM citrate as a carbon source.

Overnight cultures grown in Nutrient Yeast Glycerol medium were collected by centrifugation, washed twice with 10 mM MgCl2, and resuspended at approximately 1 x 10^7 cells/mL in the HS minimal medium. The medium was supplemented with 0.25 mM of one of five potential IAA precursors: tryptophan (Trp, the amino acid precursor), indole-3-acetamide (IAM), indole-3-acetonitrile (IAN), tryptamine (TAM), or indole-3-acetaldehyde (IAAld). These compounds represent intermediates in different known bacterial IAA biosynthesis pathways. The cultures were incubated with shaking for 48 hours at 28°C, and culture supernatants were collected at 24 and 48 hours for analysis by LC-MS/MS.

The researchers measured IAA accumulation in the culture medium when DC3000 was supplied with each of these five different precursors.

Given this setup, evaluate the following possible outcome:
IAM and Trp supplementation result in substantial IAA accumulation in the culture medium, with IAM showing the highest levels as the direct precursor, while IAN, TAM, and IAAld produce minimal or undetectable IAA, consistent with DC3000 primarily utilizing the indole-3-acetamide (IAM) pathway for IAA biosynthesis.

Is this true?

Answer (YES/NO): NO